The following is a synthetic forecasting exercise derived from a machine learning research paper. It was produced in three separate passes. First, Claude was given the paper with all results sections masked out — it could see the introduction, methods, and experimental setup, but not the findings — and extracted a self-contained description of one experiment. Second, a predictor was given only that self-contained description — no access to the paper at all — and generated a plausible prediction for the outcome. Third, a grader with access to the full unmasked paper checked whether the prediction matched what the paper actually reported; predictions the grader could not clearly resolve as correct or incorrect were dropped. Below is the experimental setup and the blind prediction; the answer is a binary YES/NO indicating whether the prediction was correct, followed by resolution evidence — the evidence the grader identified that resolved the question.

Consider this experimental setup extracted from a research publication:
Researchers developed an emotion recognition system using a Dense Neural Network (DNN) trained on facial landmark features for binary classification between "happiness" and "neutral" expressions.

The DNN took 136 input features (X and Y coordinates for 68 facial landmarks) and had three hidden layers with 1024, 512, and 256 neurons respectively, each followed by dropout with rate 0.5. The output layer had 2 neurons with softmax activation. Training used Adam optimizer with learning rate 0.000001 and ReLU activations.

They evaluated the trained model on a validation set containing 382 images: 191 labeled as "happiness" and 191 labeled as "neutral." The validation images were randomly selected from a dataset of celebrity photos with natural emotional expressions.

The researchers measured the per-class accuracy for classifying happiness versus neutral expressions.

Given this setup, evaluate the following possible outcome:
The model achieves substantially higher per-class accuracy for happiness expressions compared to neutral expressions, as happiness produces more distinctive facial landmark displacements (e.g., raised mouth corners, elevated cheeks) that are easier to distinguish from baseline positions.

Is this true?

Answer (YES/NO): NO